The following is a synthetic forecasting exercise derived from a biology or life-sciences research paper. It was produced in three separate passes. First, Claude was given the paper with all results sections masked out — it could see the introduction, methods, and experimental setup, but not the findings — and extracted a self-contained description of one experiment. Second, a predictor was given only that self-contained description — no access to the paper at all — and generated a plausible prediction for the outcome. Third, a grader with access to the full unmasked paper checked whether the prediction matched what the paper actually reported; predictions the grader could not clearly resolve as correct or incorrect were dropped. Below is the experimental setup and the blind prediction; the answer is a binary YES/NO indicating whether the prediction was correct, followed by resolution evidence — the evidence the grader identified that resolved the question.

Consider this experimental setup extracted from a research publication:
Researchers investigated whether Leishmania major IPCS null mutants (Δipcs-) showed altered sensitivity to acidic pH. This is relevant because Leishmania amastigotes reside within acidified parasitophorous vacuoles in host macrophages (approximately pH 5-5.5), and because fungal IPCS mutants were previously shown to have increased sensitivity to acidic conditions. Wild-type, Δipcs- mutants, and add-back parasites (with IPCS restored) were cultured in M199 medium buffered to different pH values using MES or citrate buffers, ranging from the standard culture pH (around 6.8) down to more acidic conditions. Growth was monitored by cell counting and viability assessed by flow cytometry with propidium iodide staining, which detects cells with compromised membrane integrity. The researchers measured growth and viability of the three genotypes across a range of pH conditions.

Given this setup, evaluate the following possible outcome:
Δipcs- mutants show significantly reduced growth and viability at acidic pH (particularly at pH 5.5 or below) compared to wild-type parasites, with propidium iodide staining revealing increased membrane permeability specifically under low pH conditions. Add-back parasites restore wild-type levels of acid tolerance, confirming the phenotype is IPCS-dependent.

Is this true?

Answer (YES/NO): NO